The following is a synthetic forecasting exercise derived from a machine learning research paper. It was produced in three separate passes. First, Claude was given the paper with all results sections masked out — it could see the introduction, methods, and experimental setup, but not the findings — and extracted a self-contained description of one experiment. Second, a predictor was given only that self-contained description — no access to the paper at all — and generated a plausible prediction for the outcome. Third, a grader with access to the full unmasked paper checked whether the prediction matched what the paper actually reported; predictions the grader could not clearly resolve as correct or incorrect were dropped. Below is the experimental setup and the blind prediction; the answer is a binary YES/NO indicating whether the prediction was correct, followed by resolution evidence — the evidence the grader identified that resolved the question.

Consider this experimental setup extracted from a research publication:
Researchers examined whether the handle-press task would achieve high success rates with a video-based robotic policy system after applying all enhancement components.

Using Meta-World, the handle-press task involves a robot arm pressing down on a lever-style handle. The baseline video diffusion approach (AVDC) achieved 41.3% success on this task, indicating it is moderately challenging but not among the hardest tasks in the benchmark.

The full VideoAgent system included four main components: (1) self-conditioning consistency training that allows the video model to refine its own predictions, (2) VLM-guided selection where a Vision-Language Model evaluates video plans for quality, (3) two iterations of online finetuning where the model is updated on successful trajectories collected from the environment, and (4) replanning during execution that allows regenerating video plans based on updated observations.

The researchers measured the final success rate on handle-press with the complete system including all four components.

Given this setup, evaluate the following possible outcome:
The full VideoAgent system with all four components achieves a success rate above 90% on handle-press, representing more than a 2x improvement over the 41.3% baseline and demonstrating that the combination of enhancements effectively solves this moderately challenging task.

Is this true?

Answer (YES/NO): NO